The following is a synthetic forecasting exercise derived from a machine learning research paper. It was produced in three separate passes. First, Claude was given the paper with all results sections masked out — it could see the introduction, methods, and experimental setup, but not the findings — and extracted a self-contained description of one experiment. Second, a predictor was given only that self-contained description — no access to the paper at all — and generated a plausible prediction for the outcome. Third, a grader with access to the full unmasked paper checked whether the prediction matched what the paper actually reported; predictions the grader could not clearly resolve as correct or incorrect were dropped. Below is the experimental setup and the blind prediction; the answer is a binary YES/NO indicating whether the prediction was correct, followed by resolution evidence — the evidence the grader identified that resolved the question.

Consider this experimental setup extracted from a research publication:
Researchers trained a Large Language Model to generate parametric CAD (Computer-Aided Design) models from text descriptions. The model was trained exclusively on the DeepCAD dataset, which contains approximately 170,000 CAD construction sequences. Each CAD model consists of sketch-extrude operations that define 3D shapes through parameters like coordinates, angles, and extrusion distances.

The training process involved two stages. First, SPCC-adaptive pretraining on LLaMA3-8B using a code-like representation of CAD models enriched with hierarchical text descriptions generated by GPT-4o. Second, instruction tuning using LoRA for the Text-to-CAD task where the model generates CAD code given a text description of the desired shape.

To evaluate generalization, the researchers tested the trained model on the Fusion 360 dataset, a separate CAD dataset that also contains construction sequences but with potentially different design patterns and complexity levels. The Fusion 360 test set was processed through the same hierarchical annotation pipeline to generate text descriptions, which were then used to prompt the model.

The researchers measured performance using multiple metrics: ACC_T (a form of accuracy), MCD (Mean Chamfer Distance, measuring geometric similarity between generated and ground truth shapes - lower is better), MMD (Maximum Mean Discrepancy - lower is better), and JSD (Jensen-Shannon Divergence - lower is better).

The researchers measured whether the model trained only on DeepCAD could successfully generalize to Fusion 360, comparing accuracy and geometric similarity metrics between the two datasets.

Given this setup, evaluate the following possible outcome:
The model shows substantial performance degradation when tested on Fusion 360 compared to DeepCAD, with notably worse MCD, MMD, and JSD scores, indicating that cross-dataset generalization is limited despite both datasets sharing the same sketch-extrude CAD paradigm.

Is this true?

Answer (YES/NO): NO